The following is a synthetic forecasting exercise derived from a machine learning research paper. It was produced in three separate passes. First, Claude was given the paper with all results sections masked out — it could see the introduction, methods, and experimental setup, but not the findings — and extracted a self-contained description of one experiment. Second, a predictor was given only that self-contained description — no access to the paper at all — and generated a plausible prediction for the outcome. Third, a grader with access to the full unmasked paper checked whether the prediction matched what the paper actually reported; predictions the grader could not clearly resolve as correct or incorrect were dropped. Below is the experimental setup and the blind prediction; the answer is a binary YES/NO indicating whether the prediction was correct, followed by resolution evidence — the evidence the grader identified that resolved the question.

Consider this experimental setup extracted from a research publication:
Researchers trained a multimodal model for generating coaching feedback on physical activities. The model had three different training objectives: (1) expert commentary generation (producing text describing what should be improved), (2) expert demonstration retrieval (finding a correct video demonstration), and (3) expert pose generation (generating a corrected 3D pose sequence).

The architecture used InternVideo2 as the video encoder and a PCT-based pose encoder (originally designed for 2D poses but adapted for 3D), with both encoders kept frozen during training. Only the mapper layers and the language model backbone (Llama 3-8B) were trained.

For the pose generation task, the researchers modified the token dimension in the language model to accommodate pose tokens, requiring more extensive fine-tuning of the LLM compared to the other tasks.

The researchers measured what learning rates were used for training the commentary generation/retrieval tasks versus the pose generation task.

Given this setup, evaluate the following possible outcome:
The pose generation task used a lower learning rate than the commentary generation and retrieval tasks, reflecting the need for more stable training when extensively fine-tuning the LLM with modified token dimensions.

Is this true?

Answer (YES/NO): YES